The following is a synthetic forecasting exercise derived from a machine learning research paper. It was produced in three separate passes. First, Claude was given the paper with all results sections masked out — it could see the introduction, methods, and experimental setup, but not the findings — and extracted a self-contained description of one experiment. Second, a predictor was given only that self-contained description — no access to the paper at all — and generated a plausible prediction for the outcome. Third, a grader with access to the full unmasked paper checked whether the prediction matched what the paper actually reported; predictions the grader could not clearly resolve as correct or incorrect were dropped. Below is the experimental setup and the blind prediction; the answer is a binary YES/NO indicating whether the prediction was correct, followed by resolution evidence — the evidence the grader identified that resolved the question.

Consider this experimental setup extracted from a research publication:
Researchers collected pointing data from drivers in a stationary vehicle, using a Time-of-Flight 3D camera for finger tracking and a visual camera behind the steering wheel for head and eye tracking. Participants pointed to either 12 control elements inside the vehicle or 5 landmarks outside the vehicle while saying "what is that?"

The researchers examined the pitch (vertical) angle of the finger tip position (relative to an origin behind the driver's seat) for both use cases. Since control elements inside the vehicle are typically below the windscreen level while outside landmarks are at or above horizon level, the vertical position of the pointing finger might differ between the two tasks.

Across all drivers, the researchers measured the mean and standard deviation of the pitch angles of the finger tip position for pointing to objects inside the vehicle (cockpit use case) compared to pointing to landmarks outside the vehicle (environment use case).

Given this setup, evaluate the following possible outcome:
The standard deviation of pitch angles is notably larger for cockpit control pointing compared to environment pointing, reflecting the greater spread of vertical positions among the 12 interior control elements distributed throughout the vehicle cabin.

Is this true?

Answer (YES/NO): NO